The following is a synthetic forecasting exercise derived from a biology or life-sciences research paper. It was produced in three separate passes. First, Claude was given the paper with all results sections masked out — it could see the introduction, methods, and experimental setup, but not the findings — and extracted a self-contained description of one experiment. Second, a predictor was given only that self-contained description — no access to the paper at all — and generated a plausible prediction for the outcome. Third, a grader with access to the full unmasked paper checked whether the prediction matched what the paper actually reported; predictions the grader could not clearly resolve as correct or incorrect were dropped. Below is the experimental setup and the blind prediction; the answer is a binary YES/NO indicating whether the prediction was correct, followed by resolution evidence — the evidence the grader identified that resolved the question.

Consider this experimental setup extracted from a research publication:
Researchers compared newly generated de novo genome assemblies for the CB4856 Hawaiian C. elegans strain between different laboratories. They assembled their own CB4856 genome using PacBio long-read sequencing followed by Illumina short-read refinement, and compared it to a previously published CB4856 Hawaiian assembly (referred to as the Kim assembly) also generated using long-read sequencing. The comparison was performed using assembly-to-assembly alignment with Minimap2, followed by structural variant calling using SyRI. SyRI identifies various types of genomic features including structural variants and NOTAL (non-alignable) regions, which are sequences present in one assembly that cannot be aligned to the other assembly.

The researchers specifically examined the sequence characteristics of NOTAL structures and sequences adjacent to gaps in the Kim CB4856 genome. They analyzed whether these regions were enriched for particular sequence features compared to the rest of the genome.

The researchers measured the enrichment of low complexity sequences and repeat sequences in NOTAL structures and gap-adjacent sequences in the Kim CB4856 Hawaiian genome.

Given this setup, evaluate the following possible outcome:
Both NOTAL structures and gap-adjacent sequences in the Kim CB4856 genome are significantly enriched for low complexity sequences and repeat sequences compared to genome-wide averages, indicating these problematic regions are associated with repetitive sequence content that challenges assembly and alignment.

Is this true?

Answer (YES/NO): YES